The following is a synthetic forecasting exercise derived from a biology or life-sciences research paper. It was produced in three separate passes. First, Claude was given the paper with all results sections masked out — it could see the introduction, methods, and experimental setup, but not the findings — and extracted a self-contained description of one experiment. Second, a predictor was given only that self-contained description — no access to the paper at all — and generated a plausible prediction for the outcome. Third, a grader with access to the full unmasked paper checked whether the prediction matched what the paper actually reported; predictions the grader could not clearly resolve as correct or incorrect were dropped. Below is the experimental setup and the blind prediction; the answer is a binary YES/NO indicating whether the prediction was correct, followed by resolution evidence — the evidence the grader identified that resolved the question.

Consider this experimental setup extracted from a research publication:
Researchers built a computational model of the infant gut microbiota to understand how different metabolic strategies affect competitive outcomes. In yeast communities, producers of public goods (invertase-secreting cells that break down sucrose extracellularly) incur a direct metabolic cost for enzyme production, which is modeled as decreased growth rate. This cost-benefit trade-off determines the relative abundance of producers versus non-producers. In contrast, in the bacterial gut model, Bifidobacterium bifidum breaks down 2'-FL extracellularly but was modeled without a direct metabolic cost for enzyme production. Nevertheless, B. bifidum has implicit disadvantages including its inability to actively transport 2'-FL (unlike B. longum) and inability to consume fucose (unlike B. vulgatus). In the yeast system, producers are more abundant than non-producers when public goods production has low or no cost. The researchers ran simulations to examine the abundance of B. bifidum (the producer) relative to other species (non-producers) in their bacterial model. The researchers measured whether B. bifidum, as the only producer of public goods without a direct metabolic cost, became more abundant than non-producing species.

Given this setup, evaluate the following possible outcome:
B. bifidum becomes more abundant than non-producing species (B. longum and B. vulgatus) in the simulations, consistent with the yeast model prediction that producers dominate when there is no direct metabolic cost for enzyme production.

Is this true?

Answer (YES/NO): NO